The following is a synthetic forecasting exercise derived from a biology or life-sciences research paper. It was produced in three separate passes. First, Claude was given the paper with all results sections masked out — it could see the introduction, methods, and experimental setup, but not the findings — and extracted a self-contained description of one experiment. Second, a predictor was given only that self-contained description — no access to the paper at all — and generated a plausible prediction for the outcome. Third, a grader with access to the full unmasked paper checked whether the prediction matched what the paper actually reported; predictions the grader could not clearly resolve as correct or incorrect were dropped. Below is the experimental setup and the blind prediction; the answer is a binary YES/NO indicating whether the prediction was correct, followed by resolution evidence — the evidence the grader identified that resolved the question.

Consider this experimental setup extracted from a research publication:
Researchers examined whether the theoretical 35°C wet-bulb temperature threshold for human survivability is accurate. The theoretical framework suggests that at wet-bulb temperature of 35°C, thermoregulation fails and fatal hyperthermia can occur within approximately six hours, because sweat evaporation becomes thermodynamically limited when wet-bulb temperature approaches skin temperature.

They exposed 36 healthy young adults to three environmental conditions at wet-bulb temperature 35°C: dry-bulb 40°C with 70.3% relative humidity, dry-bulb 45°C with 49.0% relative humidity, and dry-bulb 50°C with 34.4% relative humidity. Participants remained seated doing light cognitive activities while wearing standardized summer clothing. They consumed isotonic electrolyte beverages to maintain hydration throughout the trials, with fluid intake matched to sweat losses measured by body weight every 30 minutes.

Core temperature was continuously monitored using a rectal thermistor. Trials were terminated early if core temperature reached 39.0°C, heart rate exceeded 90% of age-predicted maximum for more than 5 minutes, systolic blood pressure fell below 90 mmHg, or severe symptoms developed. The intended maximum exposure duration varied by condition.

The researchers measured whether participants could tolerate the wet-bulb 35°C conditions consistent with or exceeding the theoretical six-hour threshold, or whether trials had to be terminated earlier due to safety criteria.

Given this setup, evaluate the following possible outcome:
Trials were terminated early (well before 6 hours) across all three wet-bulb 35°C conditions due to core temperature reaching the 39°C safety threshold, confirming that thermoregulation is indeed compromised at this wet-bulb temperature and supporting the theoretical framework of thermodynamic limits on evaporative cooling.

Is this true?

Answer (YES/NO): NO